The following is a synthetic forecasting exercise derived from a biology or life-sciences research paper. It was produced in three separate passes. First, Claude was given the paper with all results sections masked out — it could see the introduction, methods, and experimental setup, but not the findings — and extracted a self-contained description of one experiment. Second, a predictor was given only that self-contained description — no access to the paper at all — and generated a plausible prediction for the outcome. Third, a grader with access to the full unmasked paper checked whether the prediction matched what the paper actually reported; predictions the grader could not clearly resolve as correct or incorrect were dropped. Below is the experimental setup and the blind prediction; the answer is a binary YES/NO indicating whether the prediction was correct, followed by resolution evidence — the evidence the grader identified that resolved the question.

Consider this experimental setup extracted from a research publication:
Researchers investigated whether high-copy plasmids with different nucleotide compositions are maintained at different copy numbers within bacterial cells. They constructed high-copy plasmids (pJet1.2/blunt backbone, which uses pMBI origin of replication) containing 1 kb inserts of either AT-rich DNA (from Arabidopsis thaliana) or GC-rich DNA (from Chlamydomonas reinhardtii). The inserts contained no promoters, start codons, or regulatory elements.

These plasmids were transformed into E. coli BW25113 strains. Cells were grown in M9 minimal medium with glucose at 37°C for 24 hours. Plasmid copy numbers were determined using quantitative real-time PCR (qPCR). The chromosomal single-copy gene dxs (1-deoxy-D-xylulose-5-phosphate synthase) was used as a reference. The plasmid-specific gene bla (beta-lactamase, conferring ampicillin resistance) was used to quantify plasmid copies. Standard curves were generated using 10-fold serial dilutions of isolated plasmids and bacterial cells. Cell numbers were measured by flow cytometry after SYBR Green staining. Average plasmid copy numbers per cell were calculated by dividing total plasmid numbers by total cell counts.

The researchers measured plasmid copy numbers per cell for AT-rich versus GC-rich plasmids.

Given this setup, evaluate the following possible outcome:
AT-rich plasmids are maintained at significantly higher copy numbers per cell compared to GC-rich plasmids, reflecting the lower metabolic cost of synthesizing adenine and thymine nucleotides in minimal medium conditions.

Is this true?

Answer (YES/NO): YES